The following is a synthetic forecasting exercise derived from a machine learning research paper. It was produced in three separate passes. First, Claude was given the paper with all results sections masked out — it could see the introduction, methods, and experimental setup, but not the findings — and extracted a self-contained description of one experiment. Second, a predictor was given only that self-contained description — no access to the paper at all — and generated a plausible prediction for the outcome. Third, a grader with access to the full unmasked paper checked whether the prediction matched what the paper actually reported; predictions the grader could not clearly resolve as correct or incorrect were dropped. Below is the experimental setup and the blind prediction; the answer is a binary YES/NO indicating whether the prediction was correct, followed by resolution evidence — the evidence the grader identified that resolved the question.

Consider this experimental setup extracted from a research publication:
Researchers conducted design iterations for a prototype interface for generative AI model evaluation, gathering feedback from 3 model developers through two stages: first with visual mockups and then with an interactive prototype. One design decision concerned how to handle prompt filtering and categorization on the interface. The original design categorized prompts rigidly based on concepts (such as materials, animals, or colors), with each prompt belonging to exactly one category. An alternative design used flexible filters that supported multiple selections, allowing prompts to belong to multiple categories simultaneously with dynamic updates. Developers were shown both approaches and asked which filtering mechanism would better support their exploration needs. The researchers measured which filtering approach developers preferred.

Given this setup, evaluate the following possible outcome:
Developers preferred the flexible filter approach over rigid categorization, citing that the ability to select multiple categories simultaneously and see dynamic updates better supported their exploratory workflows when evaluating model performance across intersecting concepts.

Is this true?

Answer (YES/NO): YES